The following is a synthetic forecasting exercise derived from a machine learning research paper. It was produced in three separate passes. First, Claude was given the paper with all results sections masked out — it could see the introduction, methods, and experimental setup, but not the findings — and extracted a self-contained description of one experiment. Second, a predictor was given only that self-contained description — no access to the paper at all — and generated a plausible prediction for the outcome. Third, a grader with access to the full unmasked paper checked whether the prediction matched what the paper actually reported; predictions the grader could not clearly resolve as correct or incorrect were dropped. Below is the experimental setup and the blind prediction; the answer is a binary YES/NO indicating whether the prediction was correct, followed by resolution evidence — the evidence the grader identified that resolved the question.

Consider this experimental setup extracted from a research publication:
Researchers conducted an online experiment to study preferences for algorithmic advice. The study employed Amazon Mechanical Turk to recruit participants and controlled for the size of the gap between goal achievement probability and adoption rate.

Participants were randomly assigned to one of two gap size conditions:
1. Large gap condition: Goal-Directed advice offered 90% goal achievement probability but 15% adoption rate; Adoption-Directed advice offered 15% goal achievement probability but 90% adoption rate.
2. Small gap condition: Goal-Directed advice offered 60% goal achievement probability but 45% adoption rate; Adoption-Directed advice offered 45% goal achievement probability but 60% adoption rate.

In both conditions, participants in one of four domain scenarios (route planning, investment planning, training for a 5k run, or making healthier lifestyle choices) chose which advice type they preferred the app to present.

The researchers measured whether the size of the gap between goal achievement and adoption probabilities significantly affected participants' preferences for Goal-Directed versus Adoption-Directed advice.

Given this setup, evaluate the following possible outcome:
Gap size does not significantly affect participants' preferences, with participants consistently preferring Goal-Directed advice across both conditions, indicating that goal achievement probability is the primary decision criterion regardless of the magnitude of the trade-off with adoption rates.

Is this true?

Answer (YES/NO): YES